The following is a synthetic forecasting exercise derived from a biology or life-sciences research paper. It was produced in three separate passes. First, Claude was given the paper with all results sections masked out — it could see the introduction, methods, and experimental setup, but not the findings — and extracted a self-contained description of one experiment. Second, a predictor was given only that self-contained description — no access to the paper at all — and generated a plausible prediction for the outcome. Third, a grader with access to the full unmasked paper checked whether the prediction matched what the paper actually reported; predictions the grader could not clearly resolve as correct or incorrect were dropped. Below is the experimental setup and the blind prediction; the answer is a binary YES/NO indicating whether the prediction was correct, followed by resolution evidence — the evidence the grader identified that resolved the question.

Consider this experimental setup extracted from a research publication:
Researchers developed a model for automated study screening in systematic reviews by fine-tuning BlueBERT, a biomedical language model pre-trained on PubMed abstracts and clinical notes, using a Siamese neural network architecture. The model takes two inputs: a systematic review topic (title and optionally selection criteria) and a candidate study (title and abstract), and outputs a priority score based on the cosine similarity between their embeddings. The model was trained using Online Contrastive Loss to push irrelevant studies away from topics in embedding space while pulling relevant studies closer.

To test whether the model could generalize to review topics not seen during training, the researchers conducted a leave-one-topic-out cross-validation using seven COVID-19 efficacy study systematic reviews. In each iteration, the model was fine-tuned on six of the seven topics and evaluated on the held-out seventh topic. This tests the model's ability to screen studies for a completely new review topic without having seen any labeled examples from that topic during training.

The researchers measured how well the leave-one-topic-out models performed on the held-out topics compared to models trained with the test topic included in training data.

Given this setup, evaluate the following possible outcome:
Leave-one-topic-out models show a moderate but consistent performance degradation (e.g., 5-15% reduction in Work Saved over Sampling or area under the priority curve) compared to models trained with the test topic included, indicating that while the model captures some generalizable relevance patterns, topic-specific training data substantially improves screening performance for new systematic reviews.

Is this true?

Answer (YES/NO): NO